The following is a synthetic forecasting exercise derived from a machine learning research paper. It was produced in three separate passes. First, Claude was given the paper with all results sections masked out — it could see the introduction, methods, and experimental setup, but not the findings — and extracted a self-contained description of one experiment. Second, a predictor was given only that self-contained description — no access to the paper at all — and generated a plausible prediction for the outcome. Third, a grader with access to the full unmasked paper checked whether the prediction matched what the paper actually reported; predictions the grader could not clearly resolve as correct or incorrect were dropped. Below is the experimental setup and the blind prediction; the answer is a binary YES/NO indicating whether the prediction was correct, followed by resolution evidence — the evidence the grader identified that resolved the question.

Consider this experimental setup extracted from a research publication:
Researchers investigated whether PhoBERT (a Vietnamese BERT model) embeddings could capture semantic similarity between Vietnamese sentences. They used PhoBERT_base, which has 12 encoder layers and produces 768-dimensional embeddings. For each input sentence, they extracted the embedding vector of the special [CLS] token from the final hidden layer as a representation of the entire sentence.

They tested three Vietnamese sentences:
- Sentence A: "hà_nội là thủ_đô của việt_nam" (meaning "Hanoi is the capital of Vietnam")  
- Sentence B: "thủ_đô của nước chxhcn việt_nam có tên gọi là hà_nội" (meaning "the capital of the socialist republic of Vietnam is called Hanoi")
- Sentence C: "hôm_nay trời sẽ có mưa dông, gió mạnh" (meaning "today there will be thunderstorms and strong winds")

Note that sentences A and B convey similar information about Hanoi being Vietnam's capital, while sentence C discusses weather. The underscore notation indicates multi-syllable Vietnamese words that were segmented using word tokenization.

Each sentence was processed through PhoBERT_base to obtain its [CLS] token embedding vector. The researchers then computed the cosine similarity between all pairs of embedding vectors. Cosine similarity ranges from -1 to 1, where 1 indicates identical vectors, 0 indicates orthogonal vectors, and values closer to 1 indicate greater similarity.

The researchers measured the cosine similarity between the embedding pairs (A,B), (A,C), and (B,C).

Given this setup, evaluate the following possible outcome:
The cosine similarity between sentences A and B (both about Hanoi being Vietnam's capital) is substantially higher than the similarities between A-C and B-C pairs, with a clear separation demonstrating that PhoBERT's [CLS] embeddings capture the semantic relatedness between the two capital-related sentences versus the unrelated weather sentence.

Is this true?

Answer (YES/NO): YES